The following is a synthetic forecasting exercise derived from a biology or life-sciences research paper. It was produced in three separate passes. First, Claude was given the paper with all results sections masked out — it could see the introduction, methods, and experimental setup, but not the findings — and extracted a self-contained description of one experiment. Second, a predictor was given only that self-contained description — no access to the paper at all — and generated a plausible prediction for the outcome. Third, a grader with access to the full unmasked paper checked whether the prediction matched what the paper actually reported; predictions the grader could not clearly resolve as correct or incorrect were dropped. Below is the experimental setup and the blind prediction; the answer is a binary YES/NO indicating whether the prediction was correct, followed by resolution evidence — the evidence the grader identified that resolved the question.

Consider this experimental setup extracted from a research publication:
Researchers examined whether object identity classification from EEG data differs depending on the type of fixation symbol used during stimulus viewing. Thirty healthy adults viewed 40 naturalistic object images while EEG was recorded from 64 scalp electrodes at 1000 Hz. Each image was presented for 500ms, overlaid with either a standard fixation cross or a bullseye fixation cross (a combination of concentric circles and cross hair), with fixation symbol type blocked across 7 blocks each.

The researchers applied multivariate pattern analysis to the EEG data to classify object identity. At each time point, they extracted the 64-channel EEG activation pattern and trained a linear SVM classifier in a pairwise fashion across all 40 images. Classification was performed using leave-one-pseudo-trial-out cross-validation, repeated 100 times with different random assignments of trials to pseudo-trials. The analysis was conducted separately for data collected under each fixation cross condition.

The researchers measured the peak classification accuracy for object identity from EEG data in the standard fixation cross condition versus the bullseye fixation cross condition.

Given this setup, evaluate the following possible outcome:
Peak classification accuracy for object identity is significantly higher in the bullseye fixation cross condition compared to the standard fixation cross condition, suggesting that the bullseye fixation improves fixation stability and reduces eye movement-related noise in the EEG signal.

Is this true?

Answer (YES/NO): NO